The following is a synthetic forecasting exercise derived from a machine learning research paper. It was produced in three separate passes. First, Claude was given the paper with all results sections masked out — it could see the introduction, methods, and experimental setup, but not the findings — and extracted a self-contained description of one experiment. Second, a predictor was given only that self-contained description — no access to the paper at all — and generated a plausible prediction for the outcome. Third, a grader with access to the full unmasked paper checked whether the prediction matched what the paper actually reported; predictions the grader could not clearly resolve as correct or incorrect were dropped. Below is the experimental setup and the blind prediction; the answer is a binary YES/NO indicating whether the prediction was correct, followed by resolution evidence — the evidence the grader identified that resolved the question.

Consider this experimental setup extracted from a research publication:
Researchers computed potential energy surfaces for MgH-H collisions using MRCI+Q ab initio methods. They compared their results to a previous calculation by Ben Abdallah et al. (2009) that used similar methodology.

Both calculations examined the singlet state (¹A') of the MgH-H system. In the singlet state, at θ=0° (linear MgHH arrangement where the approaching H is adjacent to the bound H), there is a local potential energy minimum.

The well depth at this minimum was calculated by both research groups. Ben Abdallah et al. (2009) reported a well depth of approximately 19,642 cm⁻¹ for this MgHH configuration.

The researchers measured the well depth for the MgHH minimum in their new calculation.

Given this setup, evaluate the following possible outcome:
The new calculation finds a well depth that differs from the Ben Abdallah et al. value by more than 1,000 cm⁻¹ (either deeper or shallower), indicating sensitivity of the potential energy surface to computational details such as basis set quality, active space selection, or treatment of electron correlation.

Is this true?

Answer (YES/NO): NO